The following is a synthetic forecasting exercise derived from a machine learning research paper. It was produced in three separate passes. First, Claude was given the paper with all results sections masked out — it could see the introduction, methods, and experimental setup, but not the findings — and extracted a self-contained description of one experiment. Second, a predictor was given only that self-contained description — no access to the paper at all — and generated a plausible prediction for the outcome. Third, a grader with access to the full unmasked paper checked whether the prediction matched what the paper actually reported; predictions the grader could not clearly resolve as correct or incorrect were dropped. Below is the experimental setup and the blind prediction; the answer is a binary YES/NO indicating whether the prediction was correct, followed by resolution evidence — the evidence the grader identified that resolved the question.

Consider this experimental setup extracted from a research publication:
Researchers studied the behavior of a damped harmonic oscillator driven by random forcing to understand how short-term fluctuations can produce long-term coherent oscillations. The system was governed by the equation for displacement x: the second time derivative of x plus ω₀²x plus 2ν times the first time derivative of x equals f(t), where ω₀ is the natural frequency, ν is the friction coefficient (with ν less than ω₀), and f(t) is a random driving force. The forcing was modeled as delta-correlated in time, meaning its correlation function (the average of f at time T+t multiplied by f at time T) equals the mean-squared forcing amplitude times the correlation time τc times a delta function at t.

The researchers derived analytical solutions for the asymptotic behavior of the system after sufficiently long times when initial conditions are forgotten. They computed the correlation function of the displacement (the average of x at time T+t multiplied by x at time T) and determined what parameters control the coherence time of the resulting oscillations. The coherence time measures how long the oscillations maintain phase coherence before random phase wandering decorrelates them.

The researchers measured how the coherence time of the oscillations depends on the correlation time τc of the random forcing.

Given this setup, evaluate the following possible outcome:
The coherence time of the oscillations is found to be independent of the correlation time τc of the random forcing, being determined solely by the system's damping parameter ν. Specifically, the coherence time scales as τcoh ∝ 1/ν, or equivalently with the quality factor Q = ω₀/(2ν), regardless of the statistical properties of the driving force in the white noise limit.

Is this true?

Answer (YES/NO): YES